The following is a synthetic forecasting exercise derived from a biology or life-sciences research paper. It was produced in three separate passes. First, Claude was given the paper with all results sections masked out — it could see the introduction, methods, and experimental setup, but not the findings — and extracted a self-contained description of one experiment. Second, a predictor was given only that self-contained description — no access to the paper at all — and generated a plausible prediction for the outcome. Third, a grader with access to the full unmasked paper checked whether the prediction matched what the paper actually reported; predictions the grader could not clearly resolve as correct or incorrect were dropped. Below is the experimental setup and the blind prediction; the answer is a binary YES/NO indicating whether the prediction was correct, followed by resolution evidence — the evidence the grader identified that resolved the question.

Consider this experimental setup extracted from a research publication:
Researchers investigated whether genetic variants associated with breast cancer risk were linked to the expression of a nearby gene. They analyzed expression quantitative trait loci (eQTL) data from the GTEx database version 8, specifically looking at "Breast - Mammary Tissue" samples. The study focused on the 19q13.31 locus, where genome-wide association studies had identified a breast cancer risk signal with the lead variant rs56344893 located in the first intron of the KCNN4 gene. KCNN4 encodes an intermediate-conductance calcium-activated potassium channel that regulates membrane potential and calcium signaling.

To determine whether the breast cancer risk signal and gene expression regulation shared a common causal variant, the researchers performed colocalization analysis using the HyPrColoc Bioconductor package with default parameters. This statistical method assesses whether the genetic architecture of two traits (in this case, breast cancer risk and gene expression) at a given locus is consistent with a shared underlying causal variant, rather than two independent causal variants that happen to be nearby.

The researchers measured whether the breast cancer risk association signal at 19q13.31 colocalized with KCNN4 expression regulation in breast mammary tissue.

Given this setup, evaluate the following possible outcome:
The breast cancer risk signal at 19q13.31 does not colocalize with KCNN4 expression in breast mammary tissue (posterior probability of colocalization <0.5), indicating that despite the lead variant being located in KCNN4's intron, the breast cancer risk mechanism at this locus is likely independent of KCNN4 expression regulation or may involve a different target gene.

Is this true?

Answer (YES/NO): YES